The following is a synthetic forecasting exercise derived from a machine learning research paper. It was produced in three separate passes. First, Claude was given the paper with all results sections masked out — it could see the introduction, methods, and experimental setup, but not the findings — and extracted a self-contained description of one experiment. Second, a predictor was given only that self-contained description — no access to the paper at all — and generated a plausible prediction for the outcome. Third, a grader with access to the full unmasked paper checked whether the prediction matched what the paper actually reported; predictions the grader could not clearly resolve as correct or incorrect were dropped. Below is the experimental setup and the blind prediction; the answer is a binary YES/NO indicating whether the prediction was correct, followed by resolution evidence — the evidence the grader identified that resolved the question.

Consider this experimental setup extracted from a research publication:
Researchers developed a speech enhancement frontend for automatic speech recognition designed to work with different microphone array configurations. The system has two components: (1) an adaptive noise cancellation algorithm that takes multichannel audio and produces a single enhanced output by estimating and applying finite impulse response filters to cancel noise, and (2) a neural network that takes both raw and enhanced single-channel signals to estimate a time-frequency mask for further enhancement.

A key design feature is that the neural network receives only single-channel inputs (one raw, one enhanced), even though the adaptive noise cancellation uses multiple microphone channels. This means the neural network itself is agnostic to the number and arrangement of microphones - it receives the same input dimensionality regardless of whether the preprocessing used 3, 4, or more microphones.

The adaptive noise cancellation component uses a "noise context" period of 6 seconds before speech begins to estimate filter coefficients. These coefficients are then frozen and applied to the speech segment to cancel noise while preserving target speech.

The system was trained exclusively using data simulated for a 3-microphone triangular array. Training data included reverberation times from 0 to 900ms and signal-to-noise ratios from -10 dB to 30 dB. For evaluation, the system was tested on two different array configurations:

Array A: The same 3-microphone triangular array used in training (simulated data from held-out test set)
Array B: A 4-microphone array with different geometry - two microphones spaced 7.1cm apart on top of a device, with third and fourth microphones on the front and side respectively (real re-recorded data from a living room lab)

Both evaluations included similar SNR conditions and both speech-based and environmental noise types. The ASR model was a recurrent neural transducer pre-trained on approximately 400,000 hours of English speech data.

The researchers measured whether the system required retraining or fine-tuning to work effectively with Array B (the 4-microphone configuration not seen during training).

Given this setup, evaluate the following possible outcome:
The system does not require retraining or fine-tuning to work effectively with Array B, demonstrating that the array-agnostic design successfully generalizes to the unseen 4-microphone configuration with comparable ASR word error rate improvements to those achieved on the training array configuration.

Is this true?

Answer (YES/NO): YES